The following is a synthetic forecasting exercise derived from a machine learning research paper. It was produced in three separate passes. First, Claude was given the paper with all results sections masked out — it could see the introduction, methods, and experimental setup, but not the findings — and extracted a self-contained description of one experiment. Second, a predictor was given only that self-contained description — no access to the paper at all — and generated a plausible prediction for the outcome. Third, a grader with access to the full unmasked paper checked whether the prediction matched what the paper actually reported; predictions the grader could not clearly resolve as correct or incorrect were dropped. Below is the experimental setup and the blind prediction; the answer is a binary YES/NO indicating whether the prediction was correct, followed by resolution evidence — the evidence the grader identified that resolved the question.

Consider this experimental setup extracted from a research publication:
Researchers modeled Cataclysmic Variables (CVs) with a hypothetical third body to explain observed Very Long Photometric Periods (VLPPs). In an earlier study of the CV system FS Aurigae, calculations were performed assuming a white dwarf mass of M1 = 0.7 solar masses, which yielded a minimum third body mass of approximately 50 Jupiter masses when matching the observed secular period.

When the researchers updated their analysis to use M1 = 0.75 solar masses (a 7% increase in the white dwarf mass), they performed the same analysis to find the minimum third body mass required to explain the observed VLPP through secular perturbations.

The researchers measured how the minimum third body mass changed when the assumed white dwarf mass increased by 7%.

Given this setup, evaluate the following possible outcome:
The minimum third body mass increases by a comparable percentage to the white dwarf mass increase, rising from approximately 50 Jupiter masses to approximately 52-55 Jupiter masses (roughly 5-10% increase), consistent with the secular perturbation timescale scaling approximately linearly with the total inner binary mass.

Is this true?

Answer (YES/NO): NO